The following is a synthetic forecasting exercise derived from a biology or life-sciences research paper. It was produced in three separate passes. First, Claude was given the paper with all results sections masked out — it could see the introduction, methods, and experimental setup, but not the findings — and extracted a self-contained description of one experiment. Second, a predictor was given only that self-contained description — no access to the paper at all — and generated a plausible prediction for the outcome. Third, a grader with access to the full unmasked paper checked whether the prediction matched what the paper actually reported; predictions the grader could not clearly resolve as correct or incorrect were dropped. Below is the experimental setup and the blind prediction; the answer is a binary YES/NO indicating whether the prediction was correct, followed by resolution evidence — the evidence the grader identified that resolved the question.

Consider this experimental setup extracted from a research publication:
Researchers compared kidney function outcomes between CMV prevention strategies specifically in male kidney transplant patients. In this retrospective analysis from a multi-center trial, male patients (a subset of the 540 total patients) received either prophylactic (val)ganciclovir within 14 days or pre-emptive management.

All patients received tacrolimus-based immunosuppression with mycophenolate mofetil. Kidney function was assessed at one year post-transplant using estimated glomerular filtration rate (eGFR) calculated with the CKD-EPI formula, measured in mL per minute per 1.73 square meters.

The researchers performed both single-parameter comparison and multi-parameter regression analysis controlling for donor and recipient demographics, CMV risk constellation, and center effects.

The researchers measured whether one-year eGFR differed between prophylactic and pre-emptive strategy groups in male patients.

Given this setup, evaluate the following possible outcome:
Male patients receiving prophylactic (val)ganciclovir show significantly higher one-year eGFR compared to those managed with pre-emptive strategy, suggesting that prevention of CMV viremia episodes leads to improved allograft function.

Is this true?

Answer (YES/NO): NO